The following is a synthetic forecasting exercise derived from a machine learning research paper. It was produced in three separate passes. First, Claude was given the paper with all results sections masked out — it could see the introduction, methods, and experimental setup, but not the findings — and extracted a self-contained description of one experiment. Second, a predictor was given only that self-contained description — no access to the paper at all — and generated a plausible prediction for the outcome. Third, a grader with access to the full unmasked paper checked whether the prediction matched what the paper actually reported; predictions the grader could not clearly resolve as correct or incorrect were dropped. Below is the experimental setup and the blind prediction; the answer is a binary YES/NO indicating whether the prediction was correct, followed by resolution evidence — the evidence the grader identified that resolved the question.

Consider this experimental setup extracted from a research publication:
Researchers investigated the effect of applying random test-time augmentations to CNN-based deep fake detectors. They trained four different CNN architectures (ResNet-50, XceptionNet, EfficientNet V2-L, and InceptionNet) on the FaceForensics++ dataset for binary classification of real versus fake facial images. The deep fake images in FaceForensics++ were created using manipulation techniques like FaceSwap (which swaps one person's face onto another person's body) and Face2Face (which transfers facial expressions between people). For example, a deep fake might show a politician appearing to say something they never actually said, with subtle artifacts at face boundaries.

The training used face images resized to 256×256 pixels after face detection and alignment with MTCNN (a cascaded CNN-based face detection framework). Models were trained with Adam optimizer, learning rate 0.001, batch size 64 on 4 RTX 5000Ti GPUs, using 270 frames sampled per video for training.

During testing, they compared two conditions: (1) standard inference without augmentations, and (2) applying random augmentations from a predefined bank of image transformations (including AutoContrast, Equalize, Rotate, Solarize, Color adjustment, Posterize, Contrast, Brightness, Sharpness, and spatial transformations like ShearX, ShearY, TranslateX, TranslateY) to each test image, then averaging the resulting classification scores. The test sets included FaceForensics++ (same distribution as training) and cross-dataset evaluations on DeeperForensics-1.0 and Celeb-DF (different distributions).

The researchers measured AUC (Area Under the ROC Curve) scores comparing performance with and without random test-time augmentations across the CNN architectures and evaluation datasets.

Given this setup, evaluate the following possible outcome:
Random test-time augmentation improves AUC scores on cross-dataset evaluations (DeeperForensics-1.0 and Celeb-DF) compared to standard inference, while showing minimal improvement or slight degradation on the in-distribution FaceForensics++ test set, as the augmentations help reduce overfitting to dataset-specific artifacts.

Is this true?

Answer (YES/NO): NO